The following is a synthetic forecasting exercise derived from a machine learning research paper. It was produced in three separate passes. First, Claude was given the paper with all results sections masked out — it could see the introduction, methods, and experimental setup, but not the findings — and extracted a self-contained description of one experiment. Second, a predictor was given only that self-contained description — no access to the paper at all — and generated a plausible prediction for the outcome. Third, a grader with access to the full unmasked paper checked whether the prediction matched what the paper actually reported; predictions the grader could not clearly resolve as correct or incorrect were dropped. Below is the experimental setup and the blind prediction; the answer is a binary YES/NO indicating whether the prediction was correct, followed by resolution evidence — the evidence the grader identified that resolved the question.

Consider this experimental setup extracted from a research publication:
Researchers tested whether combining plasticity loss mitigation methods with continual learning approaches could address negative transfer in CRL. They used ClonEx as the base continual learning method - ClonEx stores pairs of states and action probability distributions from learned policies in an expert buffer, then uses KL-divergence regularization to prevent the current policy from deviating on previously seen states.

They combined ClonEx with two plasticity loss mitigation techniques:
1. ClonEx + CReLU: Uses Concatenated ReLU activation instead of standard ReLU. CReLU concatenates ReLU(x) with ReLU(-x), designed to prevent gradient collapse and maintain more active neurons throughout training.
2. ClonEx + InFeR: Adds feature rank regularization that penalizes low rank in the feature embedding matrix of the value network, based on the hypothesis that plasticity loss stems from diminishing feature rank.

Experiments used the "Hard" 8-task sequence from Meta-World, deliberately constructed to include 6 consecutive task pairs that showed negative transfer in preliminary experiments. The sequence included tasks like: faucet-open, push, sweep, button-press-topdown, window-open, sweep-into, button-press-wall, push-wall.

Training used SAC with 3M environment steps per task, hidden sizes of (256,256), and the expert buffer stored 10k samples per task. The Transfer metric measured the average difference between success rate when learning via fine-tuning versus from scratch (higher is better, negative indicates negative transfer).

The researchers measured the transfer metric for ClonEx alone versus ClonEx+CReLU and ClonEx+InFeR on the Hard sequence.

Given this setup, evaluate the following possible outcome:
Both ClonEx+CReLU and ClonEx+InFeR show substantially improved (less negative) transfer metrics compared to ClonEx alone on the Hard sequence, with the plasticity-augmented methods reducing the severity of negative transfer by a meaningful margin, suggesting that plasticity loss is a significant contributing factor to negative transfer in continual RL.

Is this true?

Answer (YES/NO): NO